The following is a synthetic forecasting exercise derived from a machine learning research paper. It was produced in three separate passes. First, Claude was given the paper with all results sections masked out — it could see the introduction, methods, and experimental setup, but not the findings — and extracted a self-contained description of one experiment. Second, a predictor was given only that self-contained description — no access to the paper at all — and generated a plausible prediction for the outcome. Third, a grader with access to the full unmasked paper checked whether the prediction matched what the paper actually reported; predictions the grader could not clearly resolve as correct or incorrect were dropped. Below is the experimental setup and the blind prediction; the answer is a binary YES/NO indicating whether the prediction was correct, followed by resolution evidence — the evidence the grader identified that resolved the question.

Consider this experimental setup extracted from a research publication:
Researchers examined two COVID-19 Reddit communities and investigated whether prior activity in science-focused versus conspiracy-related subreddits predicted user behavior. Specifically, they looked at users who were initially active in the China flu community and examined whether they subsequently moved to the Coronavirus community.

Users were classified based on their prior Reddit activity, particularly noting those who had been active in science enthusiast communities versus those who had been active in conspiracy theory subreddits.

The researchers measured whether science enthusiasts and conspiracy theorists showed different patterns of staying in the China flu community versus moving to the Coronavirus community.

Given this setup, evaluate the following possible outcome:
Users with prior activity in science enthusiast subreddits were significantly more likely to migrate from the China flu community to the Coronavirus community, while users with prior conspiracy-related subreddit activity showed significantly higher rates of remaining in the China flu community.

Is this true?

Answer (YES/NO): YES